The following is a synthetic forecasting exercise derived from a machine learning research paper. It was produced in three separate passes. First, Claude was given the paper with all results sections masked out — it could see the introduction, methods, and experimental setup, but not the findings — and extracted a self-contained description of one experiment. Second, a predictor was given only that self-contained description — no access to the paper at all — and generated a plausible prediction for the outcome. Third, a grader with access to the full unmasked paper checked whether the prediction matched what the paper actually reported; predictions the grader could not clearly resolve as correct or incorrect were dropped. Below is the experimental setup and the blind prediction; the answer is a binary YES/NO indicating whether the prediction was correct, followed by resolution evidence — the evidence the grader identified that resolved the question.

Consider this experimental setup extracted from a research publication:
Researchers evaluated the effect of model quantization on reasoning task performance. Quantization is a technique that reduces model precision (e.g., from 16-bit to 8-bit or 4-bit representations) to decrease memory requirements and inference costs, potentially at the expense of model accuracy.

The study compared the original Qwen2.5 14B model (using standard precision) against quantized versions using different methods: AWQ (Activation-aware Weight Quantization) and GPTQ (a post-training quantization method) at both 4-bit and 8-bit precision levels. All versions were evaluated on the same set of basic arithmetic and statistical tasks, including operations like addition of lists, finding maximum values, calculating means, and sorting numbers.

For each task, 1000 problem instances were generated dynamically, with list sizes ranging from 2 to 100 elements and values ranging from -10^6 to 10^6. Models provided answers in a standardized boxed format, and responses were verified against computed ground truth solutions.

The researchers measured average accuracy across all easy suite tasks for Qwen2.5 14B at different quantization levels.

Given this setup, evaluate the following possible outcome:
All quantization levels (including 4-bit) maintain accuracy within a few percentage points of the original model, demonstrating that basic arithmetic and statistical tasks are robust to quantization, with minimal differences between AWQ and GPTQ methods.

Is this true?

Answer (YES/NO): NO